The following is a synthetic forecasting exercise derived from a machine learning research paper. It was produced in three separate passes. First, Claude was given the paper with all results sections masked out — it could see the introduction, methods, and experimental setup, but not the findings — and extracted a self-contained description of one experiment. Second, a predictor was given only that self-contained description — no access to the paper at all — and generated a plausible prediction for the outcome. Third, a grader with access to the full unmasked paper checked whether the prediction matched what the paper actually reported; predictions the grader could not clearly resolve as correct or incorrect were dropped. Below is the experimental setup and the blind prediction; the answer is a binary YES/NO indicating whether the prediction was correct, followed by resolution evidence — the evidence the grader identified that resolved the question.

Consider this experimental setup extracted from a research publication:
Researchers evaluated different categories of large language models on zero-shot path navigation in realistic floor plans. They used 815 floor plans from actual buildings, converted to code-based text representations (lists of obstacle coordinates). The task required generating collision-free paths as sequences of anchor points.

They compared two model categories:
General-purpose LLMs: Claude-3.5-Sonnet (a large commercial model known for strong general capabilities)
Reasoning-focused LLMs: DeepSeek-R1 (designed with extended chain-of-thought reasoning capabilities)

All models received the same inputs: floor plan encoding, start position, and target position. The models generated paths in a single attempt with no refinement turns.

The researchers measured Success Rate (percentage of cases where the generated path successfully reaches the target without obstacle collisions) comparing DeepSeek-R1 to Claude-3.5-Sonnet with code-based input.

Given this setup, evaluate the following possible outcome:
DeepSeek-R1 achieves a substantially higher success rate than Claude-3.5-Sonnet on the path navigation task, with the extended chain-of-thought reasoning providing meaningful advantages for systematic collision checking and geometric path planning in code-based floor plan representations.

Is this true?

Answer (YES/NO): YES